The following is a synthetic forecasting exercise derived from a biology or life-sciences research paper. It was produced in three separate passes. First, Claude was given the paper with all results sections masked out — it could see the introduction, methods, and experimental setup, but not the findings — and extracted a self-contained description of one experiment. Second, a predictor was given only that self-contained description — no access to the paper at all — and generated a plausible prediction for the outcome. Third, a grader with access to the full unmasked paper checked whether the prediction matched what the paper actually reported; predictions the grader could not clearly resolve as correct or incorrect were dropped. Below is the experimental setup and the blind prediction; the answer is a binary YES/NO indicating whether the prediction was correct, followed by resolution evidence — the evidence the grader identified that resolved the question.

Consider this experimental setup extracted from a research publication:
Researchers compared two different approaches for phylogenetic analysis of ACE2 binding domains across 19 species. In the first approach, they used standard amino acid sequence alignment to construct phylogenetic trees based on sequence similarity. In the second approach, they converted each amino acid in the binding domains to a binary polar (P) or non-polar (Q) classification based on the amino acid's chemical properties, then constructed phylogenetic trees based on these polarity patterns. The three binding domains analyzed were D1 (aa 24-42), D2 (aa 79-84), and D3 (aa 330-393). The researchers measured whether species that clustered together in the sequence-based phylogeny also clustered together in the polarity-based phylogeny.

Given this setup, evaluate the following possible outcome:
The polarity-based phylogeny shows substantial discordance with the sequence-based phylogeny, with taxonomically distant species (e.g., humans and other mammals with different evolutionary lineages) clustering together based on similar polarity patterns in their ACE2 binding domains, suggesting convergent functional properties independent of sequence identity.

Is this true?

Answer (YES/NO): NO